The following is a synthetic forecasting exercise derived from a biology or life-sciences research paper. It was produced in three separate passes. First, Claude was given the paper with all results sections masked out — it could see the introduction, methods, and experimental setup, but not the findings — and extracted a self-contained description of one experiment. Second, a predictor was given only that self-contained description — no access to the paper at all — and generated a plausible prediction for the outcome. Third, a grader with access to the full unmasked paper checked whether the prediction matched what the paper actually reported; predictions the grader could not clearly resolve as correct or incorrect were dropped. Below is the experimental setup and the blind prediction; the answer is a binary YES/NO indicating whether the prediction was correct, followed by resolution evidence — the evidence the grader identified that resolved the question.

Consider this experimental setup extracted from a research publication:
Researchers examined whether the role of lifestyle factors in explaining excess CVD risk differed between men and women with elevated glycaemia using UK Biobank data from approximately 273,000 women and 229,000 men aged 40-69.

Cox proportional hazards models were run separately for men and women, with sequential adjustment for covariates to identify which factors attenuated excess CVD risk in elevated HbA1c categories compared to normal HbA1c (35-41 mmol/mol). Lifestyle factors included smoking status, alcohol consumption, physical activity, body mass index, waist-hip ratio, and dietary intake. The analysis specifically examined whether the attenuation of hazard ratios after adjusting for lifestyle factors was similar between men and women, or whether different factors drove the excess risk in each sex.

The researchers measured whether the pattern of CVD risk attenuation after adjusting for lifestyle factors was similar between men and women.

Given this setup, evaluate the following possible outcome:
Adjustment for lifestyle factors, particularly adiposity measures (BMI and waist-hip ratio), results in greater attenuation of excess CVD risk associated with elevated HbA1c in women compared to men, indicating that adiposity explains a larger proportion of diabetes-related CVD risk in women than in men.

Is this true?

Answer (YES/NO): NO